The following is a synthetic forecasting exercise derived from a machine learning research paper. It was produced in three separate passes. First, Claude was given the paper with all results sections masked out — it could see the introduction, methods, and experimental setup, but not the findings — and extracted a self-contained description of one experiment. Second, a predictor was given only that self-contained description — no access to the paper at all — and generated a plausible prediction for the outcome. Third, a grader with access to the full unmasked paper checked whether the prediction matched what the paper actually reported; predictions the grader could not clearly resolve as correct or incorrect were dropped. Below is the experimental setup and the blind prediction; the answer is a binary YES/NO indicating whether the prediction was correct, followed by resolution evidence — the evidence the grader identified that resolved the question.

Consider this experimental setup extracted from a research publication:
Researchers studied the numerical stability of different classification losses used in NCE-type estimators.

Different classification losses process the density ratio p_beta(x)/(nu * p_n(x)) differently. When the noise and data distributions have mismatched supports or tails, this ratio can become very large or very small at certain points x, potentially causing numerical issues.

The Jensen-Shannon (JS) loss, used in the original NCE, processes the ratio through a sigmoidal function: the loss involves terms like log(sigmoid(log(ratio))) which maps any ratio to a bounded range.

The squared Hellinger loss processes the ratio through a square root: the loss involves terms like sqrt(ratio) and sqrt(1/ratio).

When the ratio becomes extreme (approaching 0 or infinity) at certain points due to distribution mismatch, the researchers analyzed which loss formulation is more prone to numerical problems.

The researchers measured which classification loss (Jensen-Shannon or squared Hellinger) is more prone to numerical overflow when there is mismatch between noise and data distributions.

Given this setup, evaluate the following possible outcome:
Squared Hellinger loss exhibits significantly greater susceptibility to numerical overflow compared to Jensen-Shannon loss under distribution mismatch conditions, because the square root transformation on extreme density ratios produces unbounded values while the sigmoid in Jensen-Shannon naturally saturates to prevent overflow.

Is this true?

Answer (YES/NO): YES